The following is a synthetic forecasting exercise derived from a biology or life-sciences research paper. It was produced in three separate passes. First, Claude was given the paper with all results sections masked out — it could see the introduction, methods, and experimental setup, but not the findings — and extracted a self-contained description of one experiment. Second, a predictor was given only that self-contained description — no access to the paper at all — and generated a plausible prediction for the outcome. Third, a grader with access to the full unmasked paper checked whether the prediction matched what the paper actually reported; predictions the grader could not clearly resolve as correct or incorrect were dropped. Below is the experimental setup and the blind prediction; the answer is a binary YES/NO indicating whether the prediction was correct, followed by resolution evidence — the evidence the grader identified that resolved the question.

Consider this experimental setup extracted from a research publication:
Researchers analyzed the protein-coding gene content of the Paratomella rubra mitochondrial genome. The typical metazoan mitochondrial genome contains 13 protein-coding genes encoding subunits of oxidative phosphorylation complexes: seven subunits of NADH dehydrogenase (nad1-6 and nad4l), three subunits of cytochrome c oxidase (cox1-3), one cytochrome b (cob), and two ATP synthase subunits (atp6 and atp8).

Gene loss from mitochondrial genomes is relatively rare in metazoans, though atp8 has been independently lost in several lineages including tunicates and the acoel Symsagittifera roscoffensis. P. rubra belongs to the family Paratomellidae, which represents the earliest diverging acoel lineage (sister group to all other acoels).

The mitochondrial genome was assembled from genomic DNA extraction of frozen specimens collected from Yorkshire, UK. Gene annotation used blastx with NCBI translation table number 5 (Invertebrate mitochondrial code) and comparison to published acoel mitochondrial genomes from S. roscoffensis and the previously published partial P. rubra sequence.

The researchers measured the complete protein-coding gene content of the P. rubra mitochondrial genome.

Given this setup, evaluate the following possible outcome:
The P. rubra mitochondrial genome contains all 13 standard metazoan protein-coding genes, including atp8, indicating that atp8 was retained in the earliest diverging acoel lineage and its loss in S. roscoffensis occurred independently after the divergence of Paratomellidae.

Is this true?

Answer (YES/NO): YES